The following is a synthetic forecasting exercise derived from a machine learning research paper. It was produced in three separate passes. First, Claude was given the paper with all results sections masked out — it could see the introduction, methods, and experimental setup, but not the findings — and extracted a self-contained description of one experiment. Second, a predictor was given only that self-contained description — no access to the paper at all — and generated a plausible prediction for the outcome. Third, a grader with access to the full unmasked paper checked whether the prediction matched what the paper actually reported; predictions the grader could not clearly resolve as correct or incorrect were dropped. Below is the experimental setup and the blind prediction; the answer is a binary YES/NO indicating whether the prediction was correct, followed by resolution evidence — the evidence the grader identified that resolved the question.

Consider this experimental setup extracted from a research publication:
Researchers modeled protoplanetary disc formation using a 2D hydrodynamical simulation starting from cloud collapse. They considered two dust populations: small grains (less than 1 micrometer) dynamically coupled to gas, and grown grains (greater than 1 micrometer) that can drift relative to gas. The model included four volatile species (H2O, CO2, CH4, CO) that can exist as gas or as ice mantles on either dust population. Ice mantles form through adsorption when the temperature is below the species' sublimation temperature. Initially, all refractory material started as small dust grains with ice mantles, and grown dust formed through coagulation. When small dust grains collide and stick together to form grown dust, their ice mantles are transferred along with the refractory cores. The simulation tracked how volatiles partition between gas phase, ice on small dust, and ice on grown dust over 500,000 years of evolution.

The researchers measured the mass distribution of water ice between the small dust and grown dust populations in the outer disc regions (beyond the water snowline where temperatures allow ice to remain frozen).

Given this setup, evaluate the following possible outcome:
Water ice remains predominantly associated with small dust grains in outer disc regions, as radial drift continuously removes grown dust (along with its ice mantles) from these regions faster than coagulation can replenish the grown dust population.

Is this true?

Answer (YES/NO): NO